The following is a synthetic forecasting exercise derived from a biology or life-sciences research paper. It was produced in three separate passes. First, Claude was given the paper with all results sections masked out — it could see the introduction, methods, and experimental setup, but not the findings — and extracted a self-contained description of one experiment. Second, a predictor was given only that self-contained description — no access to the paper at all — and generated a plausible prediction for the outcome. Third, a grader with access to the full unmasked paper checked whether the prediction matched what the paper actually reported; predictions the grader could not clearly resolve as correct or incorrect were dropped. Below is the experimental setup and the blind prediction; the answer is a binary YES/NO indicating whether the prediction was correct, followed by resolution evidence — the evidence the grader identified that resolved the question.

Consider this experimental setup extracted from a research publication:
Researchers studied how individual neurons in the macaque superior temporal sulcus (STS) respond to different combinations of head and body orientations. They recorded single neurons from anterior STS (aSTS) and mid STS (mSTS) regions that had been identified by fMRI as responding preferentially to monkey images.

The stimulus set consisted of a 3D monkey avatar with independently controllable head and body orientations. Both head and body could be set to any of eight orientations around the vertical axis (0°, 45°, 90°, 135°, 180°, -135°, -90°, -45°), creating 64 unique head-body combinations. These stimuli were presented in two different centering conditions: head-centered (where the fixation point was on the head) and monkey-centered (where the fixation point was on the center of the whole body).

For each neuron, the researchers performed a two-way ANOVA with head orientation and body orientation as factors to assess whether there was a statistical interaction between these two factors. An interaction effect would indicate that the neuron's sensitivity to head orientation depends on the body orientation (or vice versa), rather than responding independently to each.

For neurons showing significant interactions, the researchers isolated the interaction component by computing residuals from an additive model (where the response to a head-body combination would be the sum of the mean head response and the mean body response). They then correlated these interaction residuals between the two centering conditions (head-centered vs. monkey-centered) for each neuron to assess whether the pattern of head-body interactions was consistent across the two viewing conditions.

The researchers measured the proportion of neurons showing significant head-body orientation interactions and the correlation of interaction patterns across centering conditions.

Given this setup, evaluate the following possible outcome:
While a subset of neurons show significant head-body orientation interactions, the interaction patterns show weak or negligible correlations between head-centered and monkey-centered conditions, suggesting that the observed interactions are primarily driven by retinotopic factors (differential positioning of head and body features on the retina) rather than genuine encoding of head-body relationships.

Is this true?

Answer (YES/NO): NO